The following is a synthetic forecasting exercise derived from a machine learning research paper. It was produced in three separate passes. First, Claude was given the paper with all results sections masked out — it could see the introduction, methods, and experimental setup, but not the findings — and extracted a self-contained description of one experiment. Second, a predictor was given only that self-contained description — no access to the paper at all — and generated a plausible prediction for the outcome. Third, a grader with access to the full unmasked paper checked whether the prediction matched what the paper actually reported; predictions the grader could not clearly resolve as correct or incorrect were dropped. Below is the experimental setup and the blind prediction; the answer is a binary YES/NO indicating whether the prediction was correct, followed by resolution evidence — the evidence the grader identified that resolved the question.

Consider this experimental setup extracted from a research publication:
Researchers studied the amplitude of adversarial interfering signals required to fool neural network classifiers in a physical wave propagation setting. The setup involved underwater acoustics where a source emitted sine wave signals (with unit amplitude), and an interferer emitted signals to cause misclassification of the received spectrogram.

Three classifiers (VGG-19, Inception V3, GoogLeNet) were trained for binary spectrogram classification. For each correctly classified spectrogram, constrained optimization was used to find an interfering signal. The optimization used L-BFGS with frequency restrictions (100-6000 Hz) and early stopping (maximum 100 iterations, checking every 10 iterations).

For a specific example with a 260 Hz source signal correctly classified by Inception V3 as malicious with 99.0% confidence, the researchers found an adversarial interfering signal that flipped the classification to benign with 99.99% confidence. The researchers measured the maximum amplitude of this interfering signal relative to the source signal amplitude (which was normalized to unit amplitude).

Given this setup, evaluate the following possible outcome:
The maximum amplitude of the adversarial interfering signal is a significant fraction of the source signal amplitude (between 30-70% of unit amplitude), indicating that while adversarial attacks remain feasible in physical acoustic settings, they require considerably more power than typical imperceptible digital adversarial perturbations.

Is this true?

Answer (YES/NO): NO